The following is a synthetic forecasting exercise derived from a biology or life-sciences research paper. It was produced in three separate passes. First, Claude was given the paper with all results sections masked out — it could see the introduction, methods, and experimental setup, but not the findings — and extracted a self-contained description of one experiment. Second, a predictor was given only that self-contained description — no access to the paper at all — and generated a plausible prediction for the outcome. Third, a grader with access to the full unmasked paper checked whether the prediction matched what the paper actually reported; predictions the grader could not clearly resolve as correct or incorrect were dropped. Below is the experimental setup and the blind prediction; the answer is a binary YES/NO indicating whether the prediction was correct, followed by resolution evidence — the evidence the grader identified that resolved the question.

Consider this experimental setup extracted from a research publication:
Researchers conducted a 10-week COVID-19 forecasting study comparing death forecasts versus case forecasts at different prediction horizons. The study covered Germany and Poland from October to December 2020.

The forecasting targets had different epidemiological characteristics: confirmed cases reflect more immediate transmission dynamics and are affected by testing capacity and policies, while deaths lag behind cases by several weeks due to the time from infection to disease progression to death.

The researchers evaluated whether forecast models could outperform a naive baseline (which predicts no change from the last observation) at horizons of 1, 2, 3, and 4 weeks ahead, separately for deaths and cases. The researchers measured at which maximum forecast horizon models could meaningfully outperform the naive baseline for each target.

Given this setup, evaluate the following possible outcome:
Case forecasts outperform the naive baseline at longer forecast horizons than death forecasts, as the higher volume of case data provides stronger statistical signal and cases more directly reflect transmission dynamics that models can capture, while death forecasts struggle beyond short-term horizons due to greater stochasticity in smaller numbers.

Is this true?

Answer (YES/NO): NO